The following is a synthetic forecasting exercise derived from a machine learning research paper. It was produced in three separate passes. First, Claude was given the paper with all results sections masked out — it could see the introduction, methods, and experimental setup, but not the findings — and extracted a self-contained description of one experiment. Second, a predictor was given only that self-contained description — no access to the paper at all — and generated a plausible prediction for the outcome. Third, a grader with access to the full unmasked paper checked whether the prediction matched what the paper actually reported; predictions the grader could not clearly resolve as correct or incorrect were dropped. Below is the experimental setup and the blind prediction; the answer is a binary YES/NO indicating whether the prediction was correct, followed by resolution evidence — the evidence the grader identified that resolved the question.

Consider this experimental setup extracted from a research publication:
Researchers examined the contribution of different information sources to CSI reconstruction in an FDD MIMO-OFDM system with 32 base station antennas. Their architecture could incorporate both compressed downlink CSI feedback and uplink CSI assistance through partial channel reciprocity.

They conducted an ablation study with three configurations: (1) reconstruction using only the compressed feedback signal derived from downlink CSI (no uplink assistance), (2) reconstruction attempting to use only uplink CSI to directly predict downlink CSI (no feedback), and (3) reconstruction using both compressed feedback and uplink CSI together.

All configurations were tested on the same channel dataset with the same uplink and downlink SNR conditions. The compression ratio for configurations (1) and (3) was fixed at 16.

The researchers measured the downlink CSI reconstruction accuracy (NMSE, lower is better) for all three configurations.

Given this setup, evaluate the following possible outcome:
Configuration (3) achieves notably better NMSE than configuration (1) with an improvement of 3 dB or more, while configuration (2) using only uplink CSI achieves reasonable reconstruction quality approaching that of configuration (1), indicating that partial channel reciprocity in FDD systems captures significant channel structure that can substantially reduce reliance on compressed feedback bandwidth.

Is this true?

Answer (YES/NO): NO